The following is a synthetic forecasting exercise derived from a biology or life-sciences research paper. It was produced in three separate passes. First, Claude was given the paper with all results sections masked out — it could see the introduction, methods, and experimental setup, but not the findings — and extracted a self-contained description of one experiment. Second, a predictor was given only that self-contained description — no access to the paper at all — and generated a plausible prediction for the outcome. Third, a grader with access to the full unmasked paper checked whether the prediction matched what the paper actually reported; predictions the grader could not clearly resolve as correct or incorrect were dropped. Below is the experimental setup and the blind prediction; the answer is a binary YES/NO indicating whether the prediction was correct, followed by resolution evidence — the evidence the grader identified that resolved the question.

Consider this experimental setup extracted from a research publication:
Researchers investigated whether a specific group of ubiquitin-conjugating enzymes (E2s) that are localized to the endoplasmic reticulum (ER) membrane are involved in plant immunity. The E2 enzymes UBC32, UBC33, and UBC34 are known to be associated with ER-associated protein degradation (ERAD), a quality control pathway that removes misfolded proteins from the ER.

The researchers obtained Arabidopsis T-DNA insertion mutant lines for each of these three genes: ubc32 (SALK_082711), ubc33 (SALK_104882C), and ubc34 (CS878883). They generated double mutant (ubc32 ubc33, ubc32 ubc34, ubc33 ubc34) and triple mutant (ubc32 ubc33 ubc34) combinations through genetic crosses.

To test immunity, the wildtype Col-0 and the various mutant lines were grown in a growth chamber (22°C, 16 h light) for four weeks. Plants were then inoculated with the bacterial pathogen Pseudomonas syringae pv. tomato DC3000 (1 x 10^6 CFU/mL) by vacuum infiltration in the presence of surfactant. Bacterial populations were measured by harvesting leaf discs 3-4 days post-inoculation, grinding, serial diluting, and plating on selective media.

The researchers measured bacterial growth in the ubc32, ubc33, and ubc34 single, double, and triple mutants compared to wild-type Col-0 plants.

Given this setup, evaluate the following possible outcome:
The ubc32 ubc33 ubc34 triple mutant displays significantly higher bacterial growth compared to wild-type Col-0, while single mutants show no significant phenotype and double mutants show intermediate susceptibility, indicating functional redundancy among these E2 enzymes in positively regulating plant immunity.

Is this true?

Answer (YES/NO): NO